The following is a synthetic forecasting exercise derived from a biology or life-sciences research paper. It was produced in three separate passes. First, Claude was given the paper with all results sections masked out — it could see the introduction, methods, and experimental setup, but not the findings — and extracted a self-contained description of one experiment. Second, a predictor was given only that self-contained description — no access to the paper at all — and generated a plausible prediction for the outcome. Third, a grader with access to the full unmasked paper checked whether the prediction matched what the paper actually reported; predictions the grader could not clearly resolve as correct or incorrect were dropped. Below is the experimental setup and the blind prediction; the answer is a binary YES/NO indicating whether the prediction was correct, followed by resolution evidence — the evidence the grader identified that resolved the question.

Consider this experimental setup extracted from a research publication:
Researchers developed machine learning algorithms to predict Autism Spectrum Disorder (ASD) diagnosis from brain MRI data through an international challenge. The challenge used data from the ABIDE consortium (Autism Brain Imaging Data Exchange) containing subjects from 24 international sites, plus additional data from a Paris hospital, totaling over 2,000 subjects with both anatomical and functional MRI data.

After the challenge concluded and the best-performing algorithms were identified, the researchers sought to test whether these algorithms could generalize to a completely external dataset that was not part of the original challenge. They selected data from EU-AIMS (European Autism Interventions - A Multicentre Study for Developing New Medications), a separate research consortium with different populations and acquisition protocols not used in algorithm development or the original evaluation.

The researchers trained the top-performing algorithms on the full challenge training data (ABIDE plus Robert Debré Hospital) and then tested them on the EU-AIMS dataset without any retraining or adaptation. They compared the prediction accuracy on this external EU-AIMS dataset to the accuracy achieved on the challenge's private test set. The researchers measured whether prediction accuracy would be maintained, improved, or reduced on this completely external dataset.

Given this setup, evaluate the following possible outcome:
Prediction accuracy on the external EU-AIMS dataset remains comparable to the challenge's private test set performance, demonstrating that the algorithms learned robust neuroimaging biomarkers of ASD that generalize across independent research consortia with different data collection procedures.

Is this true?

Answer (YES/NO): NO